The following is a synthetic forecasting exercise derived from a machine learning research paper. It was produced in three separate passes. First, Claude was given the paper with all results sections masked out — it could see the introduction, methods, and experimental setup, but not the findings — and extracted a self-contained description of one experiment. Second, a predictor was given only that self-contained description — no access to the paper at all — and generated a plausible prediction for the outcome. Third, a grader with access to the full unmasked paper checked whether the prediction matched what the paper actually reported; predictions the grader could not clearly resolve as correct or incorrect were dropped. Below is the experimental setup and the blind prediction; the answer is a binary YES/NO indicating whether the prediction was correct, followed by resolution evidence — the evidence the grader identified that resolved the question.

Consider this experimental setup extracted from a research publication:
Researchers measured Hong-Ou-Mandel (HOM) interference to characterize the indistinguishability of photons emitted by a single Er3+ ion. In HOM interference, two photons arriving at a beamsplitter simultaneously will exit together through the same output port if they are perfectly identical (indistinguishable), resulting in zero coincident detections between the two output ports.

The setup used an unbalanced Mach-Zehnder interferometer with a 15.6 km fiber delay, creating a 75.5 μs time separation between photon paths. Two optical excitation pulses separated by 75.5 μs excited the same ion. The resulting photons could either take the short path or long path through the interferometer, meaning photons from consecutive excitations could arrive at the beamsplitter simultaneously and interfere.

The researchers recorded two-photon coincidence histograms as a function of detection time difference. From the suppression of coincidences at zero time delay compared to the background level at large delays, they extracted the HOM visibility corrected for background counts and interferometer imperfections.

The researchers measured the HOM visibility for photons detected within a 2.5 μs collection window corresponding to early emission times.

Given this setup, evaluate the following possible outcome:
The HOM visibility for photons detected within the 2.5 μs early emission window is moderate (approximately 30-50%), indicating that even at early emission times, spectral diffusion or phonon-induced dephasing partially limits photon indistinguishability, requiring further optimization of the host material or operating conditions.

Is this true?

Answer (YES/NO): NO